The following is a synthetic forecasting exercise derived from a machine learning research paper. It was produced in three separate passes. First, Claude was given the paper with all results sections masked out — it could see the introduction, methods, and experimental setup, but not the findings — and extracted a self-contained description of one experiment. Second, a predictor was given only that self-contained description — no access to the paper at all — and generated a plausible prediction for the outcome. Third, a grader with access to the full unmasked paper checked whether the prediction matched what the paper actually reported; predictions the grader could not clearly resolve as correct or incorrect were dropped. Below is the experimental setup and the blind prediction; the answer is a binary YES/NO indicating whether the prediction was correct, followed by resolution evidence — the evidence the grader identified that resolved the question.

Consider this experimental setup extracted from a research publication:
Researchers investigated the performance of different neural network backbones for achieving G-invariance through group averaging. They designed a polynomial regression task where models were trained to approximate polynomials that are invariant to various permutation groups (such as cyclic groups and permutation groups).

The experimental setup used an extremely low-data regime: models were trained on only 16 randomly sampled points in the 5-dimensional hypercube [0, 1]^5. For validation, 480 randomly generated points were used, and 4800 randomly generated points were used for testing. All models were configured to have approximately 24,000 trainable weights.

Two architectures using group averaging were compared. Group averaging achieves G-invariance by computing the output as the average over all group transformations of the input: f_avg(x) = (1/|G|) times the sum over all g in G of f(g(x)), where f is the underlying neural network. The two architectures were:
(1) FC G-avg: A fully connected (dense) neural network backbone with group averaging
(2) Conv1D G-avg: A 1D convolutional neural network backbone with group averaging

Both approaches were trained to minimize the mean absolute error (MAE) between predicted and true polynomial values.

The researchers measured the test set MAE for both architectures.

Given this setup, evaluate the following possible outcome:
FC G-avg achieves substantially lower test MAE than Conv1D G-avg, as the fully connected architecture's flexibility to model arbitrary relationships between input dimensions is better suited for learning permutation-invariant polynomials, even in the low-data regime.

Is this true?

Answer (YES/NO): NO